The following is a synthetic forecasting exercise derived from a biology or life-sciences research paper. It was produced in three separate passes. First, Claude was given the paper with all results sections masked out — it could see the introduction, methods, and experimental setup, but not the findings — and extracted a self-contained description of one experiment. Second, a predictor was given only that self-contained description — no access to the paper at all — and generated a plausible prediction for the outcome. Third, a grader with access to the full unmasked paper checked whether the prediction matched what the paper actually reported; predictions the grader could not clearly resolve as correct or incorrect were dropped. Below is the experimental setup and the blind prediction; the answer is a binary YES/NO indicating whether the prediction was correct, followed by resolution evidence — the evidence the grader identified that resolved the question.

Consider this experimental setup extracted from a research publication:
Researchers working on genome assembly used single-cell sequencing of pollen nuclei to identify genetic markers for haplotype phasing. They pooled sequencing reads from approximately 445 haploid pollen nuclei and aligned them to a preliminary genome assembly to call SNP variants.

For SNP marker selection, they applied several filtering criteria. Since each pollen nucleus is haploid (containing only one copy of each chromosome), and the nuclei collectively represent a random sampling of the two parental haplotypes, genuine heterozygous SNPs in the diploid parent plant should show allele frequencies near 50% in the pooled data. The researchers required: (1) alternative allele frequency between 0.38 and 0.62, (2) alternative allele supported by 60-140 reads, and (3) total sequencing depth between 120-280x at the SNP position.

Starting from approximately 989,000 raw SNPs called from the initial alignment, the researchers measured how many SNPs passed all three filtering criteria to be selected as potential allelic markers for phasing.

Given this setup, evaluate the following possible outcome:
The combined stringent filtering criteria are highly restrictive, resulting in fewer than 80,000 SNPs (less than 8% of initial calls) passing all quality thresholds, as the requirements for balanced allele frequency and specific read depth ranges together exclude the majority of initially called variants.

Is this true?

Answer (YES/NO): NO